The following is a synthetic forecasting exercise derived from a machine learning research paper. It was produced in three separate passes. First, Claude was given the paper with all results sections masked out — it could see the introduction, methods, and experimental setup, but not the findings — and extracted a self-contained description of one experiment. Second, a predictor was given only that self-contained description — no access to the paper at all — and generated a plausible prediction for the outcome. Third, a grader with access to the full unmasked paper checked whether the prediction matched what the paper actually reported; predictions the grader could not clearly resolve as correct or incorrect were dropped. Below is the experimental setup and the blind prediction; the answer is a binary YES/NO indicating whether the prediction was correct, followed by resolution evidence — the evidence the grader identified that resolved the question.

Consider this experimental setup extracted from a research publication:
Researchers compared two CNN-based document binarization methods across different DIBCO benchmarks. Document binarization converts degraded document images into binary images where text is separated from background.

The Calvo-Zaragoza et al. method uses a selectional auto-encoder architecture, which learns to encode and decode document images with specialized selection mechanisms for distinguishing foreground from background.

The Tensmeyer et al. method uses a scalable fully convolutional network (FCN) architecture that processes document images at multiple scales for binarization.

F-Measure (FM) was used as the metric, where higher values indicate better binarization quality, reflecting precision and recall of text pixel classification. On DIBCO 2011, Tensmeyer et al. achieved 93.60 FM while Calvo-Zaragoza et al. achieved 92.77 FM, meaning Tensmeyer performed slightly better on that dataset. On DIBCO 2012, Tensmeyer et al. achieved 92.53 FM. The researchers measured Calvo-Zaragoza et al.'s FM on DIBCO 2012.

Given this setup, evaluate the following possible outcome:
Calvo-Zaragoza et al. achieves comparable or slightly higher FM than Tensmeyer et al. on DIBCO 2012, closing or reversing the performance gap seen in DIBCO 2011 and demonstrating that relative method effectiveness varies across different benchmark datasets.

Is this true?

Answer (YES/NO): YES